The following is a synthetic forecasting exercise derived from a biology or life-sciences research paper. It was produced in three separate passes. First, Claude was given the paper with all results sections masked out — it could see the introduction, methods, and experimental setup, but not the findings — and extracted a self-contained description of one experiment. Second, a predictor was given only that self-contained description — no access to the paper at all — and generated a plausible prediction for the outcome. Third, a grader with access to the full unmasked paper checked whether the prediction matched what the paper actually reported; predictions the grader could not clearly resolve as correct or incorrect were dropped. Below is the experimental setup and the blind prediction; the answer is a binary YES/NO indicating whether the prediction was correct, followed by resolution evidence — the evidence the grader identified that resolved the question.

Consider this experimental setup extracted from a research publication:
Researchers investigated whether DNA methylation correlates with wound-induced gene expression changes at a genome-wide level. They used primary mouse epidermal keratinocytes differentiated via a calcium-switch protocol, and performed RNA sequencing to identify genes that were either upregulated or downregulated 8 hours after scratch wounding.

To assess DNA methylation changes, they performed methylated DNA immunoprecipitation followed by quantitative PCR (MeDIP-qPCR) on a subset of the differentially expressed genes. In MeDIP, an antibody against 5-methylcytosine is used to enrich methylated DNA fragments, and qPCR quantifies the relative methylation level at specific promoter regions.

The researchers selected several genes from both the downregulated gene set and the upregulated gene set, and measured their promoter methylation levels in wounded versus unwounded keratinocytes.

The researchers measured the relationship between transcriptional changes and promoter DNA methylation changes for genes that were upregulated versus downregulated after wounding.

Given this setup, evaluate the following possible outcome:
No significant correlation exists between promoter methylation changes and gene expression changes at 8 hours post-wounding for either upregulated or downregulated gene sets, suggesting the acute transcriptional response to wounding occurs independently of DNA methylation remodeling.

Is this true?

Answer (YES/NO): NO